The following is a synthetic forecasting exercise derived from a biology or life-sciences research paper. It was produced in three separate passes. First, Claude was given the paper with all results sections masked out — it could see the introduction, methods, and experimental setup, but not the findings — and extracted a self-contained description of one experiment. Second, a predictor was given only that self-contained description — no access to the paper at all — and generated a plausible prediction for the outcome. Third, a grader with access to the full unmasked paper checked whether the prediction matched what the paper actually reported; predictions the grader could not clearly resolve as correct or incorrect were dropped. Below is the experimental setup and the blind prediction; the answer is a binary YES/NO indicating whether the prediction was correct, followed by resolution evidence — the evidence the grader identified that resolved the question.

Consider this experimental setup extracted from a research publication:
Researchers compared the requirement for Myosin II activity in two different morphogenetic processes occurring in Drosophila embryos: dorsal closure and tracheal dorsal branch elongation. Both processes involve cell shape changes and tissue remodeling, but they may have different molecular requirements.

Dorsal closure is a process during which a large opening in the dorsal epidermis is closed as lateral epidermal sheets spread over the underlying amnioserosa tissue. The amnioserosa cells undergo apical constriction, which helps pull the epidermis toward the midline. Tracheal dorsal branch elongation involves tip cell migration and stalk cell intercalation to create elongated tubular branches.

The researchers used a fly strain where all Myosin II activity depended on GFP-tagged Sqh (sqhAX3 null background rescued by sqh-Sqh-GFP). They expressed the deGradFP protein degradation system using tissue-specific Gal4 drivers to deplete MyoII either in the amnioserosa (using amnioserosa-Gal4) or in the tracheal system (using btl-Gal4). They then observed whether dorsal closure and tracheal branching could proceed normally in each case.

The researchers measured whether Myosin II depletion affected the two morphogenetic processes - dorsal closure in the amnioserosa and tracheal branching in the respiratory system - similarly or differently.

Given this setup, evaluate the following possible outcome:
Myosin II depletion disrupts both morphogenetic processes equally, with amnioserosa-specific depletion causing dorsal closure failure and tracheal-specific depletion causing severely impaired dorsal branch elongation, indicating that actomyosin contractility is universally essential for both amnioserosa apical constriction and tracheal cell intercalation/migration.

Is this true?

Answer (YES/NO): NO